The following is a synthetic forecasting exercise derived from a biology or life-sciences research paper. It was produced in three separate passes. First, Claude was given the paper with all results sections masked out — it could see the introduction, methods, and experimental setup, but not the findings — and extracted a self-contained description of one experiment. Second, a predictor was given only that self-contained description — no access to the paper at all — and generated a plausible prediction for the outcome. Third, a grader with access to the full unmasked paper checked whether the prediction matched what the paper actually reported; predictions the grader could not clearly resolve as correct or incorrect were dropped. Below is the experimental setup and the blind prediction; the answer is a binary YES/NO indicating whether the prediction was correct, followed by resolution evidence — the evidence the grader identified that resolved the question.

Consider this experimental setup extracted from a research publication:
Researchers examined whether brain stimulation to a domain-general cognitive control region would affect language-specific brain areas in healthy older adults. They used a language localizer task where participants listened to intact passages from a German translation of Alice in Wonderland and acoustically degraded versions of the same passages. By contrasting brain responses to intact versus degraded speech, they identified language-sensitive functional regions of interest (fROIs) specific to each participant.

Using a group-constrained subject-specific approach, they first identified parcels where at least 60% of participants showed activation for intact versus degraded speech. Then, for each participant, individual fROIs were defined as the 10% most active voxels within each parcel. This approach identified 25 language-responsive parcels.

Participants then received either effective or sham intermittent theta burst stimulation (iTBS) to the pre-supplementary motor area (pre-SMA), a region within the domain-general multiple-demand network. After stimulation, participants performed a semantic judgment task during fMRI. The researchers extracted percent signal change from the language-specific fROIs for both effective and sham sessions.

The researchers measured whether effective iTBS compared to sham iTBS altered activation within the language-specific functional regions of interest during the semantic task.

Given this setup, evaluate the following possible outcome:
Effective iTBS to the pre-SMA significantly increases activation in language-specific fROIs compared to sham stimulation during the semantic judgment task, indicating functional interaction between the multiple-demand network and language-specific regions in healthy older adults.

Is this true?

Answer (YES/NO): NO